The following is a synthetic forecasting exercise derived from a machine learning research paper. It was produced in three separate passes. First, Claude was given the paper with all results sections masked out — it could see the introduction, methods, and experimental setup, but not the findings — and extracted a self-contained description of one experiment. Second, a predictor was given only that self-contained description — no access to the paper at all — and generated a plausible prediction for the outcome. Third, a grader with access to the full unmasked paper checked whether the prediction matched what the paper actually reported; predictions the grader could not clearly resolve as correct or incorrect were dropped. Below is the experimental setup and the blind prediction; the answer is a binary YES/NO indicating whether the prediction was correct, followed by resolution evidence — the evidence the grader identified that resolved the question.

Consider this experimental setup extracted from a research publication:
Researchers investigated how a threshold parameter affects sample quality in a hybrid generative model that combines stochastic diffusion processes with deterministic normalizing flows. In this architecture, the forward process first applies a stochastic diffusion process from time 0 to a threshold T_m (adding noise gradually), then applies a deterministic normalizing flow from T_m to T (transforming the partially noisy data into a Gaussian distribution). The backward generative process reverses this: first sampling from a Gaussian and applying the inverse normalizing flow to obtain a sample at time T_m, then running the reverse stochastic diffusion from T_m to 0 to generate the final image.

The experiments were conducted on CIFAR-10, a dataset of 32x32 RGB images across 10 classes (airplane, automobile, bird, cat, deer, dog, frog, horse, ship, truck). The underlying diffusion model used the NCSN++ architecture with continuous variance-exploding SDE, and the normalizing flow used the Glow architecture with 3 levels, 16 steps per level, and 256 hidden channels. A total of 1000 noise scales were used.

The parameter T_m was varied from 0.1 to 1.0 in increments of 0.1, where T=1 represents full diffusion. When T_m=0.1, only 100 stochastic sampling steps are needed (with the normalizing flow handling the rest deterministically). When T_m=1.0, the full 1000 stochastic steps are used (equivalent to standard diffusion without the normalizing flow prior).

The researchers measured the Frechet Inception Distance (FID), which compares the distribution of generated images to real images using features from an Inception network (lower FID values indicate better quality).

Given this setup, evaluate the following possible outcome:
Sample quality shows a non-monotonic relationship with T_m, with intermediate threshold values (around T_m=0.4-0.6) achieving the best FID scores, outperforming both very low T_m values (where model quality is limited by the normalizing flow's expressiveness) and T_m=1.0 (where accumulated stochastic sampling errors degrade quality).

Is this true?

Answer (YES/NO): YES